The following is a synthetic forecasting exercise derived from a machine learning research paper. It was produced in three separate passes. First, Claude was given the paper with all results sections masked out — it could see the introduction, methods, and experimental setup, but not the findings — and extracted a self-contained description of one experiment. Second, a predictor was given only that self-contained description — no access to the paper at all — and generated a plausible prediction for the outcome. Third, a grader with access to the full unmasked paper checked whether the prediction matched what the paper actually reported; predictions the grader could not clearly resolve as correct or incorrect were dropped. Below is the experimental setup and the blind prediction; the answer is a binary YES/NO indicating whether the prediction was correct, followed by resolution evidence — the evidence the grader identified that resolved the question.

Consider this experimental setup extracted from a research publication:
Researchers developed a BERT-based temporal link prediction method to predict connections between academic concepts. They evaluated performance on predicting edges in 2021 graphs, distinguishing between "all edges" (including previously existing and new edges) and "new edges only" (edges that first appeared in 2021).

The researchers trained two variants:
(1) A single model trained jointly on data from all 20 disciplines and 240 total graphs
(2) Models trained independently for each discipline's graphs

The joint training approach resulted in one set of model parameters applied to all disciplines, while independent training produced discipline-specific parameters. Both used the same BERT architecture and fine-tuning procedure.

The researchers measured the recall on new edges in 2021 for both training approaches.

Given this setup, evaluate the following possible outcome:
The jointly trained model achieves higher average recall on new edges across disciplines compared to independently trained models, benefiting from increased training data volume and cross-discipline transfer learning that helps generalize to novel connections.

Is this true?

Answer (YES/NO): YES